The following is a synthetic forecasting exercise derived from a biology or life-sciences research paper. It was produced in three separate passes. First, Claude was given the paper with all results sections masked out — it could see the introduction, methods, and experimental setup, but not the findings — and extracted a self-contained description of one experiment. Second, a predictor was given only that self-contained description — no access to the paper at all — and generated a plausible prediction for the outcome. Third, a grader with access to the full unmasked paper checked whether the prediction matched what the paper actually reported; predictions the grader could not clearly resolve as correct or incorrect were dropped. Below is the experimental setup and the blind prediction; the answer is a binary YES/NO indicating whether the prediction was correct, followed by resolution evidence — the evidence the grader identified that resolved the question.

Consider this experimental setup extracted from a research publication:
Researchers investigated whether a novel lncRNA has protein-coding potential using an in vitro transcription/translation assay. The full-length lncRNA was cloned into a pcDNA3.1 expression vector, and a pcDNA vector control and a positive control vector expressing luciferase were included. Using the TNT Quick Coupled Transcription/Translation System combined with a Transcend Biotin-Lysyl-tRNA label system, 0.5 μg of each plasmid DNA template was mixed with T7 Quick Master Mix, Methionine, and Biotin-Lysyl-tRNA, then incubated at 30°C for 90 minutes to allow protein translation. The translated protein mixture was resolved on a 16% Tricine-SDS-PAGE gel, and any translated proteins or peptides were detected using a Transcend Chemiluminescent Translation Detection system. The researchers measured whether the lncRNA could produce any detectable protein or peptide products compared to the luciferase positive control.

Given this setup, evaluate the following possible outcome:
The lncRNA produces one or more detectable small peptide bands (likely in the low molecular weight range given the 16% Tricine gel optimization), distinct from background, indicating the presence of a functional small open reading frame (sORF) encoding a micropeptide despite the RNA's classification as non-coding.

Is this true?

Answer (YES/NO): NO